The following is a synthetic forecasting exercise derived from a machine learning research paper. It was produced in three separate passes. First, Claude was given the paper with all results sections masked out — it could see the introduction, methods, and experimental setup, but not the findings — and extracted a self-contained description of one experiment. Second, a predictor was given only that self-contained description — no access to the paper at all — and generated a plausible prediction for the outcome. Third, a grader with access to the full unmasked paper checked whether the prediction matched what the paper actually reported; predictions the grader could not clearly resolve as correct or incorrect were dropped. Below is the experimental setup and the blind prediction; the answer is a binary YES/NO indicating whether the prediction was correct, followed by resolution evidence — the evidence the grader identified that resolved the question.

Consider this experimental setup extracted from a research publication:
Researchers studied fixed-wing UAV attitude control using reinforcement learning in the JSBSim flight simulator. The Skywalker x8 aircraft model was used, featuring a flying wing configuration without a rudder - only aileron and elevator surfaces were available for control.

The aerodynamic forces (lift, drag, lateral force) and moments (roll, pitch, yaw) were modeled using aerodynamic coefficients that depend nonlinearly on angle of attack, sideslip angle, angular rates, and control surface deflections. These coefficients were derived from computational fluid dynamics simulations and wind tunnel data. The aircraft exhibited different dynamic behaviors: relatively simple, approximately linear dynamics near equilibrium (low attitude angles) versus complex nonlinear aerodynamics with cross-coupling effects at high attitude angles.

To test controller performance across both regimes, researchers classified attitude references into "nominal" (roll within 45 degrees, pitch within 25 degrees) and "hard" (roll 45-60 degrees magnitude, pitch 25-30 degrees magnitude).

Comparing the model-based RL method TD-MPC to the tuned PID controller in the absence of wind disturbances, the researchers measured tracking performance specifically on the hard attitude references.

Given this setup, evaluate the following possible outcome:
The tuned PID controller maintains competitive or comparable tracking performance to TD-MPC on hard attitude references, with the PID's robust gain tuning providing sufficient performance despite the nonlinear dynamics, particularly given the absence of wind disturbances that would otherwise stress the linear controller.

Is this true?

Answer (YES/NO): NO